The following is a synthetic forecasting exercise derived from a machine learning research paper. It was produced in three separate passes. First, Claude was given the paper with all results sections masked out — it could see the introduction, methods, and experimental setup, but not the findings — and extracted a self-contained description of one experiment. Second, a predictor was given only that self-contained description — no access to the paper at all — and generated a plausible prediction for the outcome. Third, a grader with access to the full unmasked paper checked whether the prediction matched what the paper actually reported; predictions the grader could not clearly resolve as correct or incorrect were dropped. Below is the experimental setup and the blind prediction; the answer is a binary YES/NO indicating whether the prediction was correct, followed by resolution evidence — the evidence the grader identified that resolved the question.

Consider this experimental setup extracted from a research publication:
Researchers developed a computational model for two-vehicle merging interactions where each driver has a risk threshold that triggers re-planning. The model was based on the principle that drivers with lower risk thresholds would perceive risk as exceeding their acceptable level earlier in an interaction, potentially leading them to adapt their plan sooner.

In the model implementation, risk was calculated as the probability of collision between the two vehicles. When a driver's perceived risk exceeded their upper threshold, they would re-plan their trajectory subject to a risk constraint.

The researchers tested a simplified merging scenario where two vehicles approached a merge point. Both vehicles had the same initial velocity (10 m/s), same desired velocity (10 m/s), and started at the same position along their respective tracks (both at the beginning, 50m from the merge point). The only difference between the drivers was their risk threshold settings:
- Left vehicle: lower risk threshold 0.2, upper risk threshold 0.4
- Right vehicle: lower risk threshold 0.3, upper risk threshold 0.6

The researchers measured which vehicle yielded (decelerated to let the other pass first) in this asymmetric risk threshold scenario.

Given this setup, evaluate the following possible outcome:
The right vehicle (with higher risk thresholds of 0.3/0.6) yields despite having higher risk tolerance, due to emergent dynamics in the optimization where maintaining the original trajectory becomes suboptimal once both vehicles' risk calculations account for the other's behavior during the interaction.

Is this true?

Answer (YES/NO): NO